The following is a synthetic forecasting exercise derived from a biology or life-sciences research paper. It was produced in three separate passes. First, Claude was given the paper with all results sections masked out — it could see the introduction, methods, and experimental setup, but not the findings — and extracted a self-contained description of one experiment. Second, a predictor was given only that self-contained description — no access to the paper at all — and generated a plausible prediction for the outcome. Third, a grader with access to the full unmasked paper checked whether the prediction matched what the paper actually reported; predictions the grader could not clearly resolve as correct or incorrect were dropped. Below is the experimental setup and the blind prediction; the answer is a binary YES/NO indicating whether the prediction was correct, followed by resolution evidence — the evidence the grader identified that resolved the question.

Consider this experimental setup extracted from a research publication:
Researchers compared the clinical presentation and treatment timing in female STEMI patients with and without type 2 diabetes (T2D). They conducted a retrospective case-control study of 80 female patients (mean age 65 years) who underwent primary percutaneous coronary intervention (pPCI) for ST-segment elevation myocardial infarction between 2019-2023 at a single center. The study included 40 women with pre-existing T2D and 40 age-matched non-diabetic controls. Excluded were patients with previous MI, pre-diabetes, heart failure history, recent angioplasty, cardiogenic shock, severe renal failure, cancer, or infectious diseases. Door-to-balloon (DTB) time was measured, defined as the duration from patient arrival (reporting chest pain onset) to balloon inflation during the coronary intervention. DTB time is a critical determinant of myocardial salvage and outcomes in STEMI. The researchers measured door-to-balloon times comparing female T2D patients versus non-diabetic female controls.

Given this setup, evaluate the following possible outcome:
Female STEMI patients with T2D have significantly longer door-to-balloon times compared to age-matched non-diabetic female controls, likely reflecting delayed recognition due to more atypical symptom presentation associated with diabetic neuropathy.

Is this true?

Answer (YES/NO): NO